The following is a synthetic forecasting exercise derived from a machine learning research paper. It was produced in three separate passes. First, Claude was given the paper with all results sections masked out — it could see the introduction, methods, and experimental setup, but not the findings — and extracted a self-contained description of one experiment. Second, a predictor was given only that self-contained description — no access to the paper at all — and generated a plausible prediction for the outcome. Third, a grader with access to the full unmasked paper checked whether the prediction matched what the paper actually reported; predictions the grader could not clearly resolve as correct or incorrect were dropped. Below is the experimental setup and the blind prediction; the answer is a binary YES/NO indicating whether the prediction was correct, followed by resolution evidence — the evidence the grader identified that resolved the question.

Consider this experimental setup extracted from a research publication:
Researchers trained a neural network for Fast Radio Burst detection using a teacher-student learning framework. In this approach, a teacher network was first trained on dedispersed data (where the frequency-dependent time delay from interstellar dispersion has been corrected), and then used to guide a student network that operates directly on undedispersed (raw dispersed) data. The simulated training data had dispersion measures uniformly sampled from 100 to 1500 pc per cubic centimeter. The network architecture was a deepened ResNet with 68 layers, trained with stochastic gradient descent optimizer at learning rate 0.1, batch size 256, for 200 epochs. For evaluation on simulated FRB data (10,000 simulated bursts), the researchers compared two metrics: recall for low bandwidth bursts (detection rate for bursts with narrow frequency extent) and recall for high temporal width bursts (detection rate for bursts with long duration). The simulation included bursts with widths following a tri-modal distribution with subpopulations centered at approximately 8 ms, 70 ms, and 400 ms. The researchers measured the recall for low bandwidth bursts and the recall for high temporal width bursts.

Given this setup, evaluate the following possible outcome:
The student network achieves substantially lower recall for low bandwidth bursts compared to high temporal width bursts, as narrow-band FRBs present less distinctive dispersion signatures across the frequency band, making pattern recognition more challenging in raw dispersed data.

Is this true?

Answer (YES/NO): YES